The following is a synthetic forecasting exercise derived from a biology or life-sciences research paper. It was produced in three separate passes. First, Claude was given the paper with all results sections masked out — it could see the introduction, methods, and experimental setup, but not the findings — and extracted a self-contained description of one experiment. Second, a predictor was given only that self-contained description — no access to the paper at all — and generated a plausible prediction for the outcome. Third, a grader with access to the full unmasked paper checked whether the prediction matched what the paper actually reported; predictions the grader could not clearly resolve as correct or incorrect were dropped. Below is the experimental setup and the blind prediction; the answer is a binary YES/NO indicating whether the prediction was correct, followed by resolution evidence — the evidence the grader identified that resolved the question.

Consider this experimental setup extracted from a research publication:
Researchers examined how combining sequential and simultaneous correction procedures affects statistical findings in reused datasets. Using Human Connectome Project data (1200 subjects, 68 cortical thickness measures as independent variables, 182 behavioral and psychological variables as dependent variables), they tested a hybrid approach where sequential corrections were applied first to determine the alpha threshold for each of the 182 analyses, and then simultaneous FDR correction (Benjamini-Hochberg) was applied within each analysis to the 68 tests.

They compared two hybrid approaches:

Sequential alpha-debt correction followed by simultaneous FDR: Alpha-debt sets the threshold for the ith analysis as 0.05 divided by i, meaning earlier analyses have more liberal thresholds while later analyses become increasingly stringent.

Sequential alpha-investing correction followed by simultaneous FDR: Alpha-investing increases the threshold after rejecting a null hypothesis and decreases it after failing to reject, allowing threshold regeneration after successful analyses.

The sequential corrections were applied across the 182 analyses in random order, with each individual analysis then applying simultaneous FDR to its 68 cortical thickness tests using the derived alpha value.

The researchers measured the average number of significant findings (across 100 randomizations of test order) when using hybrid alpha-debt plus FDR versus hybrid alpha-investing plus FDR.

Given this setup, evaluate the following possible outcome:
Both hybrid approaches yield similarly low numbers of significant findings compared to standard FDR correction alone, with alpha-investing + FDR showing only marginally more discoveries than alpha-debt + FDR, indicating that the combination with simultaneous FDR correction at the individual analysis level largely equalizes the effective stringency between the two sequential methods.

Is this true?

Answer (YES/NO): NO